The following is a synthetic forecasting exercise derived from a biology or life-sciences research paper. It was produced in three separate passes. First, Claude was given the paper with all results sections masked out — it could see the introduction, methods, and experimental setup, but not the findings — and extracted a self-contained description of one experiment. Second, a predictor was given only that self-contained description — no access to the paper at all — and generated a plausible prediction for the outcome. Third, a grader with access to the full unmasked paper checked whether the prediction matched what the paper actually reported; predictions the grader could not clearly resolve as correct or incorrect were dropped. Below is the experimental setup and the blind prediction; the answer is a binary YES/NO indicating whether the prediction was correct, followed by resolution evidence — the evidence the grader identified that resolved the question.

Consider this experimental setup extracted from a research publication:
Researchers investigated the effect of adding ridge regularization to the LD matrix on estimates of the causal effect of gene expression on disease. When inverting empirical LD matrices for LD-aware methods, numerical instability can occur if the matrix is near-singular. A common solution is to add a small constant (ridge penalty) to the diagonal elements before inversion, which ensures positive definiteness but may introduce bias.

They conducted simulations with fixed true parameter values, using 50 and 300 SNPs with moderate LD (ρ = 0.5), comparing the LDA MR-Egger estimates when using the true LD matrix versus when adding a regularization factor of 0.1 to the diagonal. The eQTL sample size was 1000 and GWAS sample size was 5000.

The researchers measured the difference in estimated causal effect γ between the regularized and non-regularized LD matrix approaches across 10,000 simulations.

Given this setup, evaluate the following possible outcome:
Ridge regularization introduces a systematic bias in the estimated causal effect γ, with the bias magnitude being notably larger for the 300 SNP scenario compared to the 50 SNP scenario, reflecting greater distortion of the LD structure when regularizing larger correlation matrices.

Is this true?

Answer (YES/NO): NO